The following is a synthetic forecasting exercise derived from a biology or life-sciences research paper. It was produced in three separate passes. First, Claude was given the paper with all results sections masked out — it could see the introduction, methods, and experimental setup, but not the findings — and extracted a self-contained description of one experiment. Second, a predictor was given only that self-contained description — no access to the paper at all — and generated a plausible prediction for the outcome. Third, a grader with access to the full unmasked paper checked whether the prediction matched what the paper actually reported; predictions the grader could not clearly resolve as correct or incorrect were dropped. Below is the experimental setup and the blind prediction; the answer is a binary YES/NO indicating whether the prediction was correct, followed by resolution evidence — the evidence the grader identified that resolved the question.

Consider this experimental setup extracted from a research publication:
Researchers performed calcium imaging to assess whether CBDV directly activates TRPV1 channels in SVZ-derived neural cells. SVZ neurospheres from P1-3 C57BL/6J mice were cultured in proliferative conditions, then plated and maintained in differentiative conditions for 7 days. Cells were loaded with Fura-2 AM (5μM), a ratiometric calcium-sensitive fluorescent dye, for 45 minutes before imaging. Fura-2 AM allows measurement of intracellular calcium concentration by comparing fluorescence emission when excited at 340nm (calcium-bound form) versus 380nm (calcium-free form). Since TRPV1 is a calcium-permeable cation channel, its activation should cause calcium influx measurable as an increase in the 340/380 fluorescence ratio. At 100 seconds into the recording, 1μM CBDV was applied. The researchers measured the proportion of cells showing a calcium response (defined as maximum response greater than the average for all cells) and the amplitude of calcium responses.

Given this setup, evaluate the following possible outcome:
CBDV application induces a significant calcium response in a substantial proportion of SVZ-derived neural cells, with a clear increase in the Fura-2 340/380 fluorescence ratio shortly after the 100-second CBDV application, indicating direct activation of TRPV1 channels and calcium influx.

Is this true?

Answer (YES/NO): NO